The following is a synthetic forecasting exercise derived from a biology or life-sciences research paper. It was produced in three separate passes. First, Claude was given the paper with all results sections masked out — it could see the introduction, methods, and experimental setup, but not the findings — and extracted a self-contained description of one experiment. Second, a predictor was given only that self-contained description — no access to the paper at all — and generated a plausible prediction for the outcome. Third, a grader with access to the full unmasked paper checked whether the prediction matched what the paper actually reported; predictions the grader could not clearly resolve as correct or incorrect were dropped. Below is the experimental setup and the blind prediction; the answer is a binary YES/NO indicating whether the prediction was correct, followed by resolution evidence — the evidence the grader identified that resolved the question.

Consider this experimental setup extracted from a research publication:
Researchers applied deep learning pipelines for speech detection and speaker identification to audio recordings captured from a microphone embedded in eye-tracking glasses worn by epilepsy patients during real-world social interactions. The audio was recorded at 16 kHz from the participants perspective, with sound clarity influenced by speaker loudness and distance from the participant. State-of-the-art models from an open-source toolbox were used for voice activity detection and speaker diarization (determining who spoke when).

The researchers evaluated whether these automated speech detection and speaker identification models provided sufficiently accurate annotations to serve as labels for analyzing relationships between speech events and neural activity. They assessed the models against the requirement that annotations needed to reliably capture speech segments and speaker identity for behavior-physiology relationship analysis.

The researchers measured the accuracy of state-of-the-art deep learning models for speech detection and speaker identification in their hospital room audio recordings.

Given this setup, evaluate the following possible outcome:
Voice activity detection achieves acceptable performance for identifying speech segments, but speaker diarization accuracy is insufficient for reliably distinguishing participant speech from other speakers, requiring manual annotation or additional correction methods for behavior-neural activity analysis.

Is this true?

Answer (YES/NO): NO